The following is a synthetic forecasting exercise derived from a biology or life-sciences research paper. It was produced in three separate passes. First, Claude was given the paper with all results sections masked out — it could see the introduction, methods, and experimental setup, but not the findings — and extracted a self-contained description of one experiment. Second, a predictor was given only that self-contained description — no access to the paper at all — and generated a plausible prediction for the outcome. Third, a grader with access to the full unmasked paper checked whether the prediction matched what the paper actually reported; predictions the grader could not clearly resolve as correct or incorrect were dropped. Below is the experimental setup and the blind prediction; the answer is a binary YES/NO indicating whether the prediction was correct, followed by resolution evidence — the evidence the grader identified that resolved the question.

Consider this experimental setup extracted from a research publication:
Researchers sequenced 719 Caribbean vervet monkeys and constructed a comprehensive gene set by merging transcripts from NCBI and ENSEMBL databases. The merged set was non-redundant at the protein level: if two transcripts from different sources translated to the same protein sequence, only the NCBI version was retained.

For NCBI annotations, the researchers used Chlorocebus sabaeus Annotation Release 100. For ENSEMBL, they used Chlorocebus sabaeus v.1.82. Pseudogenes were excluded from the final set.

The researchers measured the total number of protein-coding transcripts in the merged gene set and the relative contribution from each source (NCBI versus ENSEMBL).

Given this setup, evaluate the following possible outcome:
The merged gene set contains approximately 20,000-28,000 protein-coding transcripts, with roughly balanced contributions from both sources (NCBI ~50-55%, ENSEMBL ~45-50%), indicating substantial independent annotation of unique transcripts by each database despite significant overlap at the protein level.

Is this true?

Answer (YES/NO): NO